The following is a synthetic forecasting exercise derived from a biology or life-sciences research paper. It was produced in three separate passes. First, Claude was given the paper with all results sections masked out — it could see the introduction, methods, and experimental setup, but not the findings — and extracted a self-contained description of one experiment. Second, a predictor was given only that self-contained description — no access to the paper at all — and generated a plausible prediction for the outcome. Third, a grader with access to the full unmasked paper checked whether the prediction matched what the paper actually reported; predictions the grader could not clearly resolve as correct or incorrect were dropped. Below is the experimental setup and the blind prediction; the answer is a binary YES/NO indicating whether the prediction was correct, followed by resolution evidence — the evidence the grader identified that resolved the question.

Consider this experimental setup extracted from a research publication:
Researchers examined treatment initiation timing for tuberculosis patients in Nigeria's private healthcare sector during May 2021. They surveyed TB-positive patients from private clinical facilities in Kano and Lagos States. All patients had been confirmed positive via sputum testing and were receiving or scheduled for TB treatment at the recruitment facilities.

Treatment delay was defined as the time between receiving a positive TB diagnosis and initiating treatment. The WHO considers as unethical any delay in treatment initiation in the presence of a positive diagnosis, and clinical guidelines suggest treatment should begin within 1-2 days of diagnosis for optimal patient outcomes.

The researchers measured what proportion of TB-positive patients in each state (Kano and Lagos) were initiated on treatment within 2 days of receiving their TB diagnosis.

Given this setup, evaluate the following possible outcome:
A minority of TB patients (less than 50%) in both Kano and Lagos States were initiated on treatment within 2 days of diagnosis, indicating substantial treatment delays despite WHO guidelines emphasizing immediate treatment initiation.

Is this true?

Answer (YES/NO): NO